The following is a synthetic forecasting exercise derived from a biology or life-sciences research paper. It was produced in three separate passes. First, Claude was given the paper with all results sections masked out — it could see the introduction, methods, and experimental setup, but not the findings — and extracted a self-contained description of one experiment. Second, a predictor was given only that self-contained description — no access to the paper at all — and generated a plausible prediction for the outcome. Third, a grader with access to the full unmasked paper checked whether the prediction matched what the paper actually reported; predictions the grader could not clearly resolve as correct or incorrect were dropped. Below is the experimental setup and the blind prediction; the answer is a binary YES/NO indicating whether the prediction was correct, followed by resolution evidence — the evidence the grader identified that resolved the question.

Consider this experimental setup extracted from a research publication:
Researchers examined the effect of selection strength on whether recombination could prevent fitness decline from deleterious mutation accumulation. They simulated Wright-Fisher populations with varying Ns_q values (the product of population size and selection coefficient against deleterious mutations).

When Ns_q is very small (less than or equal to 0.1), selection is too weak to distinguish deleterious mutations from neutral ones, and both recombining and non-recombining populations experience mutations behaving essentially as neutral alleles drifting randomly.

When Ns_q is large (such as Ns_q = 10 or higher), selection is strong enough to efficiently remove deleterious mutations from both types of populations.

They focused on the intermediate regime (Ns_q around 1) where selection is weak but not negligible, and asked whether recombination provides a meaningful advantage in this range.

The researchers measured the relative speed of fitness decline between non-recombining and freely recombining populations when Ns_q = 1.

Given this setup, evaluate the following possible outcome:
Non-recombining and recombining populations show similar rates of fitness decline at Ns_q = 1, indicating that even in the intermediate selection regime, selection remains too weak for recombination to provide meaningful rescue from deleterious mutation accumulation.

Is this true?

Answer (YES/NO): NO